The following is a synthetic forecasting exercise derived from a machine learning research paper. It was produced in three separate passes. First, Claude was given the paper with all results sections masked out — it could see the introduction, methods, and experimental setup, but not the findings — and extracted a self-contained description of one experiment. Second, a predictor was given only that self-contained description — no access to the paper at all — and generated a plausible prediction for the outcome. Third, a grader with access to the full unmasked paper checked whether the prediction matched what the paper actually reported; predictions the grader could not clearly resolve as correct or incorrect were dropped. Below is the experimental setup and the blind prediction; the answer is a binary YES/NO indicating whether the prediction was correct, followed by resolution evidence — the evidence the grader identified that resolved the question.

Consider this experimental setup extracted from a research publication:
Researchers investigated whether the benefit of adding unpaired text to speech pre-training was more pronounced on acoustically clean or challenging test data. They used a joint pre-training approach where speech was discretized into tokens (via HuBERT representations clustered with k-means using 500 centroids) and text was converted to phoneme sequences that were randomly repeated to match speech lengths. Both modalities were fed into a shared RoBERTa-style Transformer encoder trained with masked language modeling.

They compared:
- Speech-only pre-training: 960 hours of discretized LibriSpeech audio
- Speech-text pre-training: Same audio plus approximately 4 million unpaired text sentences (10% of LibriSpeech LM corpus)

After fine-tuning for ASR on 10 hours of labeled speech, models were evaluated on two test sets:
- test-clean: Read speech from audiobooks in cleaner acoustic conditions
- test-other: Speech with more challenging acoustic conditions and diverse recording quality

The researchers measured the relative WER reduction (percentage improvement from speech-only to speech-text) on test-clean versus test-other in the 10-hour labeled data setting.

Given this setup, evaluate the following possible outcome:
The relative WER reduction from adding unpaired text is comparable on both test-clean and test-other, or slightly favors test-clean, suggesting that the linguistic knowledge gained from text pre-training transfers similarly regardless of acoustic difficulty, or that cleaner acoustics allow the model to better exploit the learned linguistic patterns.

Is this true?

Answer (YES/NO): YES